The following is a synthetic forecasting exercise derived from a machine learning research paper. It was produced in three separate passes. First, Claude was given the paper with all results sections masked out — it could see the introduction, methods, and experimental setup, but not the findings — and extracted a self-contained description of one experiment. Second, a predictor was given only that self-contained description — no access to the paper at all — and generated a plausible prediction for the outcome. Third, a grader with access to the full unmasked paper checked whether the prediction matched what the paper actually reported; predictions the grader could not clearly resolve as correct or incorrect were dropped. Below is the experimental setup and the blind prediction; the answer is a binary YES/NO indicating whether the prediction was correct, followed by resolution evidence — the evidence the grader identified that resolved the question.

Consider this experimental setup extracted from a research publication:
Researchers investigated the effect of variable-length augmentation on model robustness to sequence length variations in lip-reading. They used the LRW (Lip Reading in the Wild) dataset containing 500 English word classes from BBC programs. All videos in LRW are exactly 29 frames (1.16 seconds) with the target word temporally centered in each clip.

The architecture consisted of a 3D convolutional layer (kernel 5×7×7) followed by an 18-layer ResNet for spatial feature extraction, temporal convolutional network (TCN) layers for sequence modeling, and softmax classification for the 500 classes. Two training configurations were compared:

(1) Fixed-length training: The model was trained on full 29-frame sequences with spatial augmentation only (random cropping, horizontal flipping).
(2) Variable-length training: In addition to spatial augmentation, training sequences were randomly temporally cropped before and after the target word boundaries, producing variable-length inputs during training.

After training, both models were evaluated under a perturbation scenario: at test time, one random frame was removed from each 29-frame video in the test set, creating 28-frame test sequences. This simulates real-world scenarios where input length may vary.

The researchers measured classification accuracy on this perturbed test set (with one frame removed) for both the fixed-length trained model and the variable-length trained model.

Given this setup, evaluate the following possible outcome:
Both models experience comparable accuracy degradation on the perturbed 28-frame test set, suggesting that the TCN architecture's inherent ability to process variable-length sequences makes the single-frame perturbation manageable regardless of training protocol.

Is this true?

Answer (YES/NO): NO